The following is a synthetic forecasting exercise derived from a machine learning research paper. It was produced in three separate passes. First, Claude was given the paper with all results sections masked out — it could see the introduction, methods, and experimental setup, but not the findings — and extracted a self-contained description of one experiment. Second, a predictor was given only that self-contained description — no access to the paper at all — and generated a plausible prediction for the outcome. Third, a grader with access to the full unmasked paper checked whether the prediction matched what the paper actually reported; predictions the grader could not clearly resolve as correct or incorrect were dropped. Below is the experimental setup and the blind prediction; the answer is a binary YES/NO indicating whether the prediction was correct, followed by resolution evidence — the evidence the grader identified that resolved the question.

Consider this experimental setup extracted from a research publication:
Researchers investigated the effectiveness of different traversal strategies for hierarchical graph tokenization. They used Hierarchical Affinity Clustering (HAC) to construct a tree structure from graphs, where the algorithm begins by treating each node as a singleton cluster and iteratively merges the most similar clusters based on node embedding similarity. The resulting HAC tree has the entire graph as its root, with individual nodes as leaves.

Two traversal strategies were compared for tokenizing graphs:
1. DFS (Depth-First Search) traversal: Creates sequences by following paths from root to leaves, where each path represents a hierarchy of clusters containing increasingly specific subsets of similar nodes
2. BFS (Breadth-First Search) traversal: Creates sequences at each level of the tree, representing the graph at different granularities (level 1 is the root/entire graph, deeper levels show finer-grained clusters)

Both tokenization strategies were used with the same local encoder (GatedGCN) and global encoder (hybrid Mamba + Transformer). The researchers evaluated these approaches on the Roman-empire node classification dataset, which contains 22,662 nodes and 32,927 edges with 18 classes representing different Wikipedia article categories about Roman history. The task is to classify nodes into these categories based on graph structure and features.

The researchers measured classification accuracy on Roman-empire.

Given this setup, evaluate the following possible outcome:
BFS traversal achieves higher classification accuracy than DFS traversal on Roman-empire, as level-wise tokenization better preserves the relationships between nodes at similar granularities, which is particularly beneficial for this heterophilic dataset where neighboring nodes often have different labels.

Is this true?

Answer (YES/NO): NO